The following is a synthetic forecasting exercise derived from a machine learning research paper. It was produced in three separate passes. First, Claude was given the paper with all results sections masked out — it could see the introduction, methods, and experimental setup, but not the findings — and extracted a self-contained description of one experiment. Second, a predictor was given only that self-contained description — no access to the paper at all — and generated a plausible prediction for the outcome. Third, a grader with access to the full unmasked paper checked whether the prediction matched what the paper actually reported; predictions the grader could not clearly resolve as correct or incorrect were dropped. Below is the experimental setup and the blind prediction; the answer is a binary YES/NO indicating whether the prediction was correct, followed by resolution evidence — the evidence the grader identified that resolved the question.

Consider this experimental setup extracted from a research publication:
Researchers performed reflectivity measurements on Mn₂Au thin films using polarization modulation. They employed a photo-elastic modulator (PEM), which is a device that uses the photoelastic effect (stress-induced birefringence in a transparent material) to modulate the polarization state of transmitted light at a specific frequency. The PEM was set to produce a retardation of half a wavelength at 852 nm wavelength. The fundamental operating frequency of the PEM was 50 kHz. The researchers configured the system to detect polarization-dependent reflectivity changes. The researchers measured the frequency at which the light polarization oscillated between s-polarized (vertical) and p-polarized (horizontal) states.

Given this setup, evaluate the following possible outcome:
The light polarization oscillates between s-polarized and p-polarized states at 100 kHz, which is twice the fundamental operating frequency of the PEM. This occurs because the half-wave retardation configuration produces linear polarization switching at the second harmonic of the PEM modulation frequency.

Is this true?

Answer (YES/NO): YES